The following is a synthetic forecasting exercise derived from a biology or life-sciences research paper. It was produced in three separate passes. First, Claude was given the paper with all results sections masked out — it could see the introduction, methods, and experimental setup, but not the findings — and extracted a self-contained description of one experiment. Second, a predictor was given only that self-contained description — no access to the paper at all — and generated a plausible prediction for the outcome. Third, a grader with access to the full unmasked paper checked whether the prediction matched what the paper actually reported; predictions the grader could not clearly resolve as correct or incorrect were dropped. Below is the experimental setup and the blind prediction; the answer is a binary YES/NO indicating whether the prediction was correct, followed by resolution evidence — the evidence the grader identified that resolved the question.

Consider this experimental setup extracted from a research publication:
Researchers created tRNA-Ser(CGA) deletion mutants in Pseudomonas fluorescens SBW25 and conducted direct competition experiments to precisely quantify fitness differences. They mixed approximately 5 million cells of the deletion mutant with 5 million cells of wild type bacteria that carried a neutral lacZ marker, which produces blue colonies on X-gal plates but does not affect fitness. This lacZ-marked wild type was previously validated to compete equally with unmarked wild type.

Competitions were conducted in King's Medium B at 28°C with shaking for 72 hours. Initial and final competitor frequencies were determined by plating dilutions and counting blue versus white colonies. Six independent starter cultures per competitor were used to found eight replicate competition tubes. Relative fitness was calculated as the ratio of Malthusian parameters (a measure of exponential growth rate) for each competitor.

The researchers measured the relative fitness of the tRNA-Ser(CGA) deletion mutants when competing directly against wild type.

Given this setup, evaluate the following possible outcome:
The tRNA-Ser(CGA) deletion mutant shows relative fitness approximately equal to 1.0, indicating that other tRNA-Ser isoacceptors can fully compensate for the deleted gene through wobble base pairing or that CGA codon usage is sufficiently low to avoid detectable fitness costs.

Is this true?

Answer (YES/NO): NO